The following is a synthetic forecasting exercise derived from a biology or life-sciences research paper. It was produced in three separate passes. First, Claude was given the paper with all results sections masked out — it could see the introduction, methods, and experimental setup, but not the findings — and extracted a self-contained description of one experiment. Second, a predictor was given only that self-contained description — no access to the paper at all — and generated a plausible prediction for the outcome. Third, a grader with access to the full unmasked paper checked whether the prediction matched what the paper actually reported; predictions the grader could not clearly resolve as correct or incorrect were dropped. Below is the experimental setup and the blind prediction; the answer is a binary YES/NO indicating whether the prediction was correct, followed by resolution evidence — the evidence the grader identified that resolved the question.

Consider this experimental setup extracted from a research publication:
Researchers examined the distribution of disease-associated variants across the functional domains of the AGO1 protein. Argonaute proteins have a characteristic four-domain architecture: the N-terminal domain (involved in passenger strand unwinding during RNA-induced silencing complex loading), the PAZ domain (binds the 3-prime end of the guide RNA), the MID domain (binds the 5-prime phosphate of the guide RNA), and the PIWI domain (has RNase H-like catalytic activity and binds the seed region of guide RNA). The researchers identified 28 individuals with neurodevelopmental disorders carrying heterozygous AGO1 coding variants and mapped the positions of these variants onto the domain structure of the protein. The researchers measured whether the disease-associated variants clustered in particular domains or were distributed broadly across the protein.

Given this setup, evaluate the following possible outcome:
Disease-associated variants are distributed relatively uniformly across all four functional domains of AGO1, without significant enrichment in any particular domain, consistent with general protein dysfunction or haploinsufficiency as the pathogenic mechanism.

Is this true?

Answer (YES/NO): NO